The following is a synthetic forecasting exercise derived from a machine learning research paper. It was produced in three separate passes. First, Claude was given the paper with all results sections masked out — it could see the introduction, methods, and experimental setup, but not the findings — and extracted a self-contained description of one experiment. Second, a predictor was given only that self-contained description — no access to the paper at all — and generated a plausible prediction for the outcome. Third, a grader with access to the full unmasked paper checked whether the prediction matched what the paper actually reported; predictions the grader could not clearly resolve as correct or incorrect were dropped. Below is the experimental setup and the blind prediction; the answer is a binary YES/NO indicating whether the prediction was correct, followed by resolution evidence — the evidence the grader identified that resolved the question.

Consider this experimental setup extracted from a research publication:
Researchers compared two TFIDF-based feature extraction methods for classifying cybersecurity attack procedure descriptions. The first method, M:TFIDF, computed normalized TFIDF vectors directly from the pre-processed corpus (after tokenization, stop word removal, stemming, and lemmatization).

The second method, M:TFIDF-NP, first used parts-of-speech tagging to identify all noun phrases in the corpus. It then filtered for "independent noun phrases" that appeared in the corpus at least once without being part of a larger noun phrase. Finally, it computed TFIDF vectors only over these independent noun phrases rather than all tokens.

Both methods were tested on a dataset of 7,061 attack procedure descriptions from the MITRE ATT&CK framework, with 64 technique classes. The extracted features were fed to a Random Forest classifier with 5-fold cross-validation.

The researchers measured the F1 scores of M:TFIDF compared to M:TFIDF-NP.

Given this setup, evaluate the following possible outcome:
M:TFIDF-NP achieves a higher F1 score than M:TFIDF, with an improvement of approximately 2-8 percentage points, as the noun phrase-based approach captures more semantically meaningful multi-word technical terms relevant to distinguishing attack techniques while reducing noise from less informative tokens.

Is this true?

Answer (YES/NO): NO